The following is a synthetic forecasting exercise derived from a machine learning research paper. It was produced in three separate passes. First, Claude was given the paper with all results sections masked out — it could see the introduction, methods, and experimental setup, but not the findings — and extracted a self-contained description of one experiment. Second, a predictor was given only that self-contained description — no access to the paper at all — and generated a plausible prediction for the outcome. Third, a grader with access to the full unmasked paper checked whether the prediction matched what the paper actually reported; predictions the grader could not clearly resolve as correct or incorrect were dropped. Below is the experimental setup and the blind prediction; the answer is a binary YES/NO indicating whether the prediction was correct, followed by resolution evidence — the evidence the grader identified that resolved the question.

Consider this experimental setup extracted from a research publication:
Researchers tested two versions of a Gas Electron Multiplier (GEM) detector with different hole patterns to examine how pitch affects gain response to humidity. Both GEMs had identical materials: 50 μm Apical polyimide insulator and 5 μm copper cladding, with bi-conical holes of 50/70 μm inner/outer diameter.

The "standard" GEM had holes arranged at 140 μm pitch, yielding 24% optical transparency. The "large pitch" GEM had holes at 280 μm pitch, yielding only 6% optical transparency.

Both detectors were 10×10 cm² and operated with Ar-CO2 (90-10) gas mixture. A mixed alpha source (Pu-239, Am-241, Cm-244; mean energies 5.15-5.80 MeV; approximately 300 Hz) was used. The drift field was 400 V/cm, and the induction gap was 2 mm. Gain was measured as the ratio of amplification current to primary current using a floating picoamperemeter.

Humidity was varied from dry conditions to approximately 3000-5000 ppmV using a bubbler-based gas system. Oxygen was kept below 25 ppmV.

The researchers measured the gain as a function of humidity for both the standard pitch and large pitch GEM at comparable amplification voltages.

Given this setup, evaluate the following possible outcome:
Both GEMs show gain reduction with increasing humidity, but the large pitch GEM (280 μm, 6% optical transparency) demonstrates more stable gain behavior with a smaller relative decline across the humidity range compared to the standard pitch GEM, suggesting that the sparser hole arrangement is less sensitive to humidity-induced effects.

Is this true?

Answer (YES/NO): NO